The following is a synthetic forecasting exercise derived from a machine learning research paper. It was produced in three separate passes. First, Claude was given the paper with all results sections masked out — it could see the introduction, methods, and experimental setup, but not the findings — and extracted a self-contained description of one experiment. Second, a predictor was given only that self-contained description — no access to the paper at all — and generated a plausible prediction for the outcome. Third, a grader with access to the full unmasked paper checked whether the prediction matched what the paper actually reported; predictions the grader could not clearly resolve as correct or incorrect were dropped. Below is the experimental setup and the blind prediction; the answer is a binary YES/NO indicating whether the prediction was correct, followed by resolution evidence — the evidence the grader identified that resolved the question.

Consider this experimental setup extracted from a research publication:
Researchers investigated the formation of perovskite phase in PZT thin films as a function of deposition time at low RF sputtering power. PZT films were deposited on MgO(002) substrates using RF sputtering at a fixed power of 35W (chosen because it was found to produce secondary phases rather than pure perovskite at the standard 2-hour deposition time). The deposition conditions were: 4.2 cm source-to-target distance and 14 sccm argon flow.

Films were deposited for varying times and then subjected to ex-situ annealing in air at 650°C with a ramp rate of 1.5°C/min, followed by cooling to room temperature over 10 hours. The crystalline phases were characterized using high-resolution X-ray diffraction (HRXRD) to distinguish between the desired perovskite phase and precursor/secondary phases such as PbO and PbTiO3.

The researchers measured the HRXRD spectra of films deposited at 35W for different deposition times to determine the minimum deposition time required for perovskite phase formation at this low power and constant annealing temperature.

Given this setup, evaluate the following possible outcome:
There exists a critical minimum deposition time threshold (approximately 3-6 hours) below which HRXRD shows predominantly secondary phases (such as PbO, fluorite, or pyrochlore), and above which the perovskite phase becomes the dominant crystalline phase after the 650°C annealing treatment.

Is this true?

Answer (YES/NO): NO